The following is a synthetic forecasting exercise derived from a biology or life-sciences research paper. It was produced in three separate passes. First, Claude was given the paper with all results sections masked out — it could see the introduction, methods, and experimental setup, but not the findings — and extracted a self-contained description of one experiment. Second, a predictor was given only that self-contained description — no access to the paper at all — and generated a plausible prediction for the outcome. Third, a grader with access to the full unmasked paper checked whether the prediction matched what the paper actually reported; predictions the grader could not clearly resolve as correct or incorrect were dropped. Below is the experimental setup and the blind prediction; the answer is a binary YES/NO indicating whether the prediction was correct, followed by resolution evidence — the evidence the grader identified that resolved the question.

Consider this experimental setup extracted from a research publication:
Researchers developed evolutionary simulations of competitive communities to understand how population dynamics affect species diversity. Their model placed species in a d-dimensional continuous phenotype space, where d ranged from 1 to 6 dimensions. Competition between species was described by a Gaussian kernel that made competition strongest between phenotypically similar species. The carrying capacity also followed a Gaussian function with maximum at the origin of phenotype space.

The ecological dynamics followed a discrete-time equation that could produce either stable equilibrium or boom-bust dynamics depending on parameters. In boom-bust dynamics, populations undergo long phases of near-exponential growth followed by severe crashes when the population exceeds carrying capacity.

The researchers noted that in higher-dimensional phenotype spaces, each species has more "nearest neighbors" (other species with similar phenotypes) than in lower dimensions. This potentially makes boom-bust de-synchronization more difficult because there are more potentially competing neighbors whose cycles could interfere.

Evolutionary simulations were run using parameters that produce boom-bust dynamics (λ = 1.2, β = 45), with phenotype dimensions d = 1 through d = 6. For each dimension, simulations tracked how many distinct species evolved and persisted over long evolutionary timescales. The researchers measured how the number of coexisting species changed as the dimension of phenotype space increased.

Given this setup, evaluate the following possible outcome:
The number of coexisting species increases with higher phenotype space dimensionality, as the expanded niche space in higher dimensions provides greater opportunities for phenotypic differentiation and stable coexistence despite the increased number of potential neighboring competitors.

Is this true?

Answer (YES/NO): YES